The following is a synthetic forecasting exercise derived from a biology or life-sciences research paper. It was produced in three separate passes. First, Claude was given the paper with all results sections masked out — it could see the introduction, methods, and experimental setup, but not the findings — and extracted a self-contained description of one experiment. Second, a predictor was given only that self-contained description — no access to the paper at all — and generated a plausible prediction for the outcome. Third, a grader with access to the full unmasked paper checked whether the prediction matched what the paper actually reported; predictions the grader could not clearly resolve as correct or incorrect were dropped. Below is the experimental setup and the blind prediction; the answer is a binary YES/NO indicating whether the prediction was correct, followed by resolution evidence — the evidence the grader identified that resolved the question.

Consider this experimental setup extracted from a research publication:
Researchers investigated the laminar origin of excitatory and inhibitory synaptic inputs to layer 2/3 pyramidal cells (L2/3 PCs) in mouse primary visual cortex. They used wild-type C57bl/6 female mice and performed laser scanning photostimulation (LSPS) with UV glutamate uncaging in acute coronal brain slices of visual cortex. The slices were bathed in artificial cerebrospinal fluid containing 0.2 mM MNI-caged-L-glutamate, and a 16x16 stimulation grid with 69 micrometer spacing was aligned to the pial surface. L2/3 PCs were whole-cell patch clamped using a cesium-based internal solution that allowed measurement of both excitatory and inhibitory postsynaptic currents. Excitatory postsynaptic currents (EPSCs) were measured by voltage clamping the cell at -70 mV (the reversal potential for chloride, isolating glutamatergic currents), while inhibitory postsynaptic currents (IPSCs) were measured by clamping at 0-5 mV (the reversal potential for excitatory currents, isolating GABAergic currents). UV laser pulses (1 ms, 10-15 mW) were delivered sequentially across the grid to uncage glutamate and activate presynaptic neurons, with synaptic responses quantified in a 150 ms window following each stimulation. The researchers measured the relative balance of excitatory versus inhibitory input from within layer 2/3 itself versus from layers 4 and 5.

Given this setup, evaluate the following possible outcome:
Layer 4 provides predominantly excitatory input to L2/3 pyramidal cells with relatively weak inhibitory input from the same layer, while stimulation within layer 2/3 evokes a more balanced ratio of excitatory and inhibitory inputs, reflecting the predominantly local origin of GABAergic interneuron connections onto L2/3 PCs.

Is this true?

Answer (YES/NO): NO